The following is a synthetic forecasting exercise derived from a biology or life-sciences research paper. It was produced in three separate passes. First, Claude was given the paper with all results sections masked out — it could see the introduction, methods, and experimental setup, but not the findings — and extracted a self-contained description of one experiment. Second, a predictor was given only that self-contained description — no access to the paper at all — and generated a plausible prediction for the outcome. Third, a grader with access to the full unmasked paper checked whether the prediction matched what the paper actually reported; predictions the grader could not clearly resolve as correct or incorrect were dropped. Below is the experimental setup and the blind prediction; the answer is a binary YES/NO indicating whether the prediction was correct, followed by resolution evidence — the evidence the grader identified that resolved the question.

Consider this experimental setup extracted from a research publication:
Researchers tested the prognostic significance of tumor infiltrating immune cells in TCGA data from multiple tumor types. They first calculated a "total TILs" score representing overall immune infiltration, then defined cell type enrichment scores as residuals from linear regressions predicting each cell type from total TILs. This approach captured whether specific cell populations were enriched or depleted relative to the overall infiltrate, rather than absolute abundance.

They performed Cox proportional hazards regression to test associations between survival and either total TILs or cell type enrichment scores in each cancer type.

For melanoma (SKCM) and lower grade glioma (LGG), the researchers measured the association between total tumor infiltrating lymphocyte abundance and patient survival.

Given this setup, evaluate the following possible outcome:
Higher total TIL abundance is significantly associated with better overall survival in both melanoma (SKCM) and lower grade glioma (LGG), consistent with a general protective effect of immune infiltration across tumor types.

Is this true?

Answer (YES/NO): NO